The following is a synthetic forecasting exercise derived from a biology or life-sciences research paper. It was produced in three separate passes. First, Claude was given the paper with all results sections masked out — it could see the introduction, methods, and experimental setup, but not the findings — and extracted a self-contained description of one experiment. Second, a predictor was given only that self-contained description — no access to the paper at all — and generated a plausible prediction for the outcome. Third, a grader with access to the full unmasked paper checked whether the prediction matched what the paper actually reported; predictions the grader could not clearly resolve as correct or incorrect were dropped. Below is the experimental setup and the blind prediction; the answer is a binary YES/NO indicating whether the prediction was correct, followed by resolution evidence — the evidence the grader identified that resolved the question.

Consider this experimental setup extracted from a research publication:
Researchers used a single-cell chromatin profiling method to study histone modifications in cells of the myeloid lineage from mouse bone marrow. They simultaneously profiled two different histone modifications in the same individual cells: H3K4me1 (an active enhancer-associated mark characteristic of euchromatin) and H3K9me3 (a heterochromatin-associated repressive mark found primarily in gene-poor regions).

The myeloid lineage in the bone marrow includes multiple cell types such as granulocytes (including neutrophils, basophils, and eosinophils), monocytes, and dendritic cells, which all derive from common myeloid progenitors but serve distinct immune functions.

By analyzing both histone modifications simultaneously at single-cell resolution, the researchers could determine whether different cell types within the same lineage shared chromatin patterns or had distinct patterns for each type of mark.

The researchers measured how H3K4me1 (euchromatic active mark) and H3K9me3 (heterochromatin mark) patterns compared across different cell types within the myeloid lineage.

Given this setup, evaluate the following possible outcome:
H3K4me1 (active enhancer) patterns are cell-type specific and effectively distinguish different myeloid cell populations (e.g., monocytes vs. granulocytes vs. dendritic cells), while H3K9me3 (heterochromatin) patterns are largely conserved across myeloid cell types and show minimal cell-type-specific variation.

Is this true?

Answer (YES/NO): YES